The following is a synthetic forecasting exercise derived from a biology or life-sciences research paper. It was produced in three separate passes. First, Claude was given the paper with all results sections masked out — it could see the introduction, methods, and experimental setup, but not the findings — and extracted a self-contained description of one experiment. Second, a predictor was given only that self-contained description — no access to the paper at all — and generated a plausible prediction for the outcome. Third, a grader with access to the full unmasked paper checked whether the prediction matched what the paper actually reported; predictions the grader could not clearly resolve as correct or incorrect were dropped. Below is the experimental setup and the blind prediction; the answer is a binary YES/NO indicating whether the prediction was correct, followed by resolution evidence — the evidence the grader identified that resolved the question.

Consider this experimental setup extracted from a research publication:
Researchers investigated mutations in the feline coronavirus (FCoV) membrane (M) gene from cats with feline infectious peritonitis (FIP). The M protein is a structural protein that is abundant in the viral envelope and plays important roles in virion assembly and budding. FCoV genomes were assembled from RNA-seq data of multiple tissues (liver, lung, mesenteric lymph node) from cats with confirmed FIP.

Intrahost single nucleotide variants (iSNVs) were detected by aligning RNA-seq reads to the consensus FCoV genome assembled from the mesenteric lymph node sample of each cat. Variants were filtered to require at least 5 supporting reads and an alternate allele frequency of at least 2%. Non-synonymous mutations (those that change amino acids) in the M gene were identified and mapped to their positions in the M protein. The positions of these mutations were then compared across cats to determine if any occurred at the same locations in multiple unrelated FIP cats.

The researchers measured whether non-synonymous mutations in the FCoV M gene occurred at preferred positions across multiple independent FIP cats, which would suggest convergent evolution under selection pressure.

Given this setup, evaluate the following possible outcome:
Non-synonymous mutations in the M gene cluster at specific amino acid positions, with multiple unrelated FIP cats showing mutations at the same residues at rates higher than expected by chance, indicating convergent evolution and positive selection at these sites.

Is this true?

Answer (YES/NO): YES